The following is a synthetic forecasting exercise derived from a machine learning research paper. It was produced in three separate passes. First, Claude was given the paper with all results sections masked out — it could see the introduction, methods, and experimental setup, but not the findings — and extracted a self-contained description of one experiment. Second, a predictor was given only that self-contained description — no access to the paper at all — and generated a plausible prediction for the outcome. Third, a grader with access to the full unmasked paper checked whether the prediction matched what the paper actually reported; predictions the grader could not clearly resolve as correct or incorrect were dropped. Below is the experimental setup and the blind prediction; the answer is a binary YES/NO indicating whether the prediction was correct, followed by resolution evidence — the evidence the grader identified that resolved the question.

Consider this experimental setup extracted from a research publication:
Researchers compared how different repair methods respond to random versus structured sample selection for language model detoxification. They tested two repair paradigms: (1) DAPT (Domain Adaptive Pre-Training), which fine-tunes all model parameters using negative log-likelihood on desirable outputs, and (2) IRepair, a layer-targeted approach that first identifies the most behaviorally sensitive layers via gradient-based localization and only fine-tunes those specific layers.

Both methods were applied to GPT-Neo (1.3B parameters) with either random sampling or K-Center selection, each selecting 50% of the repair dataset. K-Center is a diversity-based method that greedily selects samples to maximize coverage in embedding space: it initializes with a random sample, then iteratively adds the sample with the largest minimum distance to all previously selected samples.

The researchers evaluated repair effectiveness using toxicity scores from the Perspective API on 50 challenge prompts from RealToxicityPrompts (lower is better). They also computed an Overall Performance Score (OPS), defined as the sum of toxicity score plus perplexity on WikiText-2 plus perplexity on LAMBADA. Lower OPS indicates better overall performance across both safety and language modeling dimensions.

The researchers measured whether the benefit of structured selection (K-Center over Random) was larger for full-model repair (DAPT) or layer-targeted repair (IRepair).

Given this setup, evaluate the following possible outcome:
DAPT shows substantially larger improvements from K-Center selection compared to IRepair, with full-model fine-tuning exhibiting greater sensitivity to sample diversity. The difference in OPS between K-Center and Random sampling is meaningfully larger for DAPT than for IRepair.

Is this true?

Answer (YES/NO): NO